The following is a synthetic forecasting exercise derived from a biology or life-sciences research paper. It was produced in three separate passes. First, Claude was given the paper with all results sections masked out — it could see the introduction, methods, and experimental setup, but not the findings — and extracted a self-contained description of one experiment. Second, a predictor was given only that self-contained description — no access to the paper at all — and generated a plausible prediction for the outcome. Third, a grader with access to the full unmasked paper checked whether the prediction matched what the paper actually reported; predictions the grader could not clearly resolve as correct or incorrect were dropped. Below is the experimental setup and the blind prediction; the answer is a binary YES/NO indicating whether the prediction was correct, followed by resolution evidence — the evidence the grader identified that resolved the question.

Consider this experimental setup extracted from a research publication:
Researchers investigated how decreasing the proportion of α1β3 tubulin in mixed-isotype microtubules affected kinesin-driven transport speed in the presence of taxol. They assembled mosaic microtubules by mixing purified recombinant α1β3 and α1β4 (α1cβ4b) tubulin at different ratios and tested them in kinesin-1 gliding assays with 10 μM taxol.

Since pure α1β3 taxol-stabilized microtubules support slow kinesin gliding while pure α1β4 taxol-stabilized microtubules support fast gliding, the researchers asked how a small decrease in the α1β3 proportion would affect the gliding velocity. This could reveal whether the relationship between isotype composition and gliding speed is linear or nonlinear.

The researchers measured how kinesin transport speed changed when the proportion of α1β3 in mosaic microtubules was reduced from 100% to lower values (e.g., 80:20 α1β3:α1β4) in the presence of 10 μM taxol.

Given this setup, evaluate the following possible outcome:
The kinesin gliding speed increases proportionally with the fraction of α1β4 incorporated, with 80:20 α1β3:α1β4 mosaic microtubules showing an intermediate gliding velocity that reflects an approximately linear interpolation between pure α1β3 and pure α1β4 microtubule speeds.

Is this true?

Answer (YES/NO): NO